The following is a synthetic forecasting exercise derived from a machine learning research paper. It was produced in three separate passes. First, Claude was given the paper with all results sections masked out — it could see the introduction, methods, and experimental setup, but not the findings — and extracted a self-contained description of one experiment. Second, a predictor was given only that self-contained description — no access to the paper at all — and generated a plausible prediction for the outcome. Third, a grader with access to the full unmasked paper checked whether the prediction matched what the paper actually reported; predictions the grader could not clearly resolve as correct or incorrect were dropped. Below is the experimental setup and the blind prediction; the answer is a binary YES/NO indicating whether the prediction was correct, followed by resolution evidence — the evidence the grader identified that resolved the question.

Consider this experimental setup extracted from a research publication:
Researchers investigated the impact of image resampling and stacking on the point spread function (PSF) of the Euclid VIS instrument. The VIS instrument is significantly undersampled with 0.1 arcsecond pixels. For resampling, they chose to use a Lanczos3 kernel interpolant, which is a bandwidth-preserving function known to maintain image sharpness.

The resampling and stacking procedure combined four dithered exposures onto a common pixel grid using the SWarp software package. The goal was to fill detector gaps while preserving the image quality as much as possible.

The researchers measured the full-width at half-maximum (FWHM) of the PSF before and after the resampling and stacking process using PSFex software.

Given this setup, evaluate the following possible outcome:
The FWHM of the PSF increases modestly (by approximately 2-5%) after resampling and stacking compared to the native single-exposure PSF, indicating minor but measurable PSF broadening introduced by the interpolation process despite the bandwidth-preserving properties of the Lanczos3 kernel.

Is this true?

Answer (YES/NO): NO